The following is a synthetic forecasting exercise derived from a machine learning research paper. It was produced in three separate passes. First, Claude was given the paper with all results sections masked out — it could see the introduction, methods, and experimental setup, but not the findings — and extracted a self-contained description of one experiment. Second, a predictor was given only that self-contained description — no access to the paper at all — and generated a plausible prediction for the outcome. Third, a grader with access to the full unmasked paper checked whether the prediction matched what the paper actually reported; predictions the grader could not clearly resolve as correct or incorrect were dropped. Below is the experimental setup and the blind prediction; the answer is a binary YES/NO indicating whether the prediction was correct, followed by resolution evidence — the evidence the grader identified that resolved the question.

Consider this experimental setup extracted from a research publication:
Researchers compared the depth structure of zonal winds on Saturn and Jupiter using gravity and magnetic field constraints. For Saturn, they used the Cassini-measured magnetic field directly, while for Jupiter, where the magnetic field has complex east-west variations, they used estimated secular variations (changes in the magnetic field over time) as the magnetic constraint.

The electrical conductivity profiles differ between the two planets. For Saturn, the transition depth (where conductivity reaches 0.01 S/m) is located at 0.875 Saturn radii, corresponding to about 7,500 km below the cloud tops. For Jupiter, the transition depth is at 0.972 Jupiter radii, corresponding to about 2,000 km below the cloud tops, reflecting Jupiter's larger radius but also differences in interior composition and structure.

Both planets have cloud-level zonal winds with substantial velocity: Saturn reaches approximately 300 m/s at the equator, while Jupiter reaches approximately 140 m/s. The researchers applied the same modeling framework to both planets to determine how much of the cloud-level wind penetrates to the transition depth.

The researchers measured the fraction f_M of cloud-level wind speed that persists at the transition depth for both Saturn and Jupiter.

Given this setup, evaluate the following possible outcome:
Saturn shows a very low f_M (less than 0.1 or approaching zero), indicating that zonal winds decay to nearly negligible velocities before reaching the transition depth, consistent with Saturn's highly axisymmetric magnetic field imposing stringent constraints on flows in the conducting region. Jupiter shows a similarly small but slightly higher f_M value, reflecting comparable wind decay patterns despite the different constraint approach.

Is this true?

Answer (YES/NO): NO